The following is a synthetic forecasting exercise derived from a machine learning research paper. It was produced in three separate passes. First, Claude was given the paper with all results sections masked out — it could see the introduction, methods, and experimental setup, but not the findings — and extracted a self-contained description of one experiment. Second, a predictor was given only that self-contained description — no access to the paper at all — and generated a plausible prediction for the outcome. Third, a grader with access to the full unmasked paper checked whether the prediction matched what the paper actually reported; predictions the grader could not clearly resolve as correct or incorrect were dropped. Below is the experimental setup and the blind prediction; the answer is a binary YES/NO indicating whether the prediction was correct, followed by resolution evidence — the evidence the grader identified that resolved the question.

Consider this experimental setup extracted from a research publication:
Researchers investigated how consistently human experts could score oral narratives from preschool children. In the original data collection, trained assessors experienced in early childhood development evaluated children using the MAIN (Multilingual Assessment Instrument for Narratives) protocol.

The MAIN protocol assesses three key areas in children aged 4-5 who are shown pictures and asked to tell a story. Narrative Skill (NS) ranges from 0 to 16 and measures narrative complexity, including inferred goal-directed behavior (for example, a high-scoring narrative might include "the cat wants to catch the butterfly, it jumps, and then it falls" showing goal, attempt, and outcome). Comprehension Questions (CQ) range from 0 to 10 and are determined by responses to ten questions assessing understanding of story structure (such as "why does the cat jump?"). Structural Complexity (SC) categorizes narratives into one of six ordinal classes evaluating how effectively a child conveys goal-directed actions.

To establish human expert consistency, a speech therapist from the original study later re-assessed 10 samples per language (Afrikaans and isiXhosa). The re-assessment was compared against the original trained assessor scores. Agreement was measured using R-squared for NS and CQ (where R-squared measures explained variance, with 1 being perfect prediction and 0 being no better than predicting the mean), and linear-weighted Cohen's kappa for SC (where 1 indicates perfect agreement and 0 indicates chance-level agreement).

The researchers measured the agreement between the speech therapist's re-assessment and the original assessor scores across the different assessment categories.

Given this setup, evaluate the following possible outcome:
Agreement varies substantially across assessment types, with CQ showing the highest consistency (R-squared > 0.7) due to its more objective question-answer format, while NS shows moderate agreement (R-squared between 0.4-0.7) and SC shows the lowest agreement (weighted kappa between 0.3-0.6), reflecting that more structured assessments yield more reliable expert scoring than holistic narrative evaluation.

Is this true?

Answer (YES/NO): NO